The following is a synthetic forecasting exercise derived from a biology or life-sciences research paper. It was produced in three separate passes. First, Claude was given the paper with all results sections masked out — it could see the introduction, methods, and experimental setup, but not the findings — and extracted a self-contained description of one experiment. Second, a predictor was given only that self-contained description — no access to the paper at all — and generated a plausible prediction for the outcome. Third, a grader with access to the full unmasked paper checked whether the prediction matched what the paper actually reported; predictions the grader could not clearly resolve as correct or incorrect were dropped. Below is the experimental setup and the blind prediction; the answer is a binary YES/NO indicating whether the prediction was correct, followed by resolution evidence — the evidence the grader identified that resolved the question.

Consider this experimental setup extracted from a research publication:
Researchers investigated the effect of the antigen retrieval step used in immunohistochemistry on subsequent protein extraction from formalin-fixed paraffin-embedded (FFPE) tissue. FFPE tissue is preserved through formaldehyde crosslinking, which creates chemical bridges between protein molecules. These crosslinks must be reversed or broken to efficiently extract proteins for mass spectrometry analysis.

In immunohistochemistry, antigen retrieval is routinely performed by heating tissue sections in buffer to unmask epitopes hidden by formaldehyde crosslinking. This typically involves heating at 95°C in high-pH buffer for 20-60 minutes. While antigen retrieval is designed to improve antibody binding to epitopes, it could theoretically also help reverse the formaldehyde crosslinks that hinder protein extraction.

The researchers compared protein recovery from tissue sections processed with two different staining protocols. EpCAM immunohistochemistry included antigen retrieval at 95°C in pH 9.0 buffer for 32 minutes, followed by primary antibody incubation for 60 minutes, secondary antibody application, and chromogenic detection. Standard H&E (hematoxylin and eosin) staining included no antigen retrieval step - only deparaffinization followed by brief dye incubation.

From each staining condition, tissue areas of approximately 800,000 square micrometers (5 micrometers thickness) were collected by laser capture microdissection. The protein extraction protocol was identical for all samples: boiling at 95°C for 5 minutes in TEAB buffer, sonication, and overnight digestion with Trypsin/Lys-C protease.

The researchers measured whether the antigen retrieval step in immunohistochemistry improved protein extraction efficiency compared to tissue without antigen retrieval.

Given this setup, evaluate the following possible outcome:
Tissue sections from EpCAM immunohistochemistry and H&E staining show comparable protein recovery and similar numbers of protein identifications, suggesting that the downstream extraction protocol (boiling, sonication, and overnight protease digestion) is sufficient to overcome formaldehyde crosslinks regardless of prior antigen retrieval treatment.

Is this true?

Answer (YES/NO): NO